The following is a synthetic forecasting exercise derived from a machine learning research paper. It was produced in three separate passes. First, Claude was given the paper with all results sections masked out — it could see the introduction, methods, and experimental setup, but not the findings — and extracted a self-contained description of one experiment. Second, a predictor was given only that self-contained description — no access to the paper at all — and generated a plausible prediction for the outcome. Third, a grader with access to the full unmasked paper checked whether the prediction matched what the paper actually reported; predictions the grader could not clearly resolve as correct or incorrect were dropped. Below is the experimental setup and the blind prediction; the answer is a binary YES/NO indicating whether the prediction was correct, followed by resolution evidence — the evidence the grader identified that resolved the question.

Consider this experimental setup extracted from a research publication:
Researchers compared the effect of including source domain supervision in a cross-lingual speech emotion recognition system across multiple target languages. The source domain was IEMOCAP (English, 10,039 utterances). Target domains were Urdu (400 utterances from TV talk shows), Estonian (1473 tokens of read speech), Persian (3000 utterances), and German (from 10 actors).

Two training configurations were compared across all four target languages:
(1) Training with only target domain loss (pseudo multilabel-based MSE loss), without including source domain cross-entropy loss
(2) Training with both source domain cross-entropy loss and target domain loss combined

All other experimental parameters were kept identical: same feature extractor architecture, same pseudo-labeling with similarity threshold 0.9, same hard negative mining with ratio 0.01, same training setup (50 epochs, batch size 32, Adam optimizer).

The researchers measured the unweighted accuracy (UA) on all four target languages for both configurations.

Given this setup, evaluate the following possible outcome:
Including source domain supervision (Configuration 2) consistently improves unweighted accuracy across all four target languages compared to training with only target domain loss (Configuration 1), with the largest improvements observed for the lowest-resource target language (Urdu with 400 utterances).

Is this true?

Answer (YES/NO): NO